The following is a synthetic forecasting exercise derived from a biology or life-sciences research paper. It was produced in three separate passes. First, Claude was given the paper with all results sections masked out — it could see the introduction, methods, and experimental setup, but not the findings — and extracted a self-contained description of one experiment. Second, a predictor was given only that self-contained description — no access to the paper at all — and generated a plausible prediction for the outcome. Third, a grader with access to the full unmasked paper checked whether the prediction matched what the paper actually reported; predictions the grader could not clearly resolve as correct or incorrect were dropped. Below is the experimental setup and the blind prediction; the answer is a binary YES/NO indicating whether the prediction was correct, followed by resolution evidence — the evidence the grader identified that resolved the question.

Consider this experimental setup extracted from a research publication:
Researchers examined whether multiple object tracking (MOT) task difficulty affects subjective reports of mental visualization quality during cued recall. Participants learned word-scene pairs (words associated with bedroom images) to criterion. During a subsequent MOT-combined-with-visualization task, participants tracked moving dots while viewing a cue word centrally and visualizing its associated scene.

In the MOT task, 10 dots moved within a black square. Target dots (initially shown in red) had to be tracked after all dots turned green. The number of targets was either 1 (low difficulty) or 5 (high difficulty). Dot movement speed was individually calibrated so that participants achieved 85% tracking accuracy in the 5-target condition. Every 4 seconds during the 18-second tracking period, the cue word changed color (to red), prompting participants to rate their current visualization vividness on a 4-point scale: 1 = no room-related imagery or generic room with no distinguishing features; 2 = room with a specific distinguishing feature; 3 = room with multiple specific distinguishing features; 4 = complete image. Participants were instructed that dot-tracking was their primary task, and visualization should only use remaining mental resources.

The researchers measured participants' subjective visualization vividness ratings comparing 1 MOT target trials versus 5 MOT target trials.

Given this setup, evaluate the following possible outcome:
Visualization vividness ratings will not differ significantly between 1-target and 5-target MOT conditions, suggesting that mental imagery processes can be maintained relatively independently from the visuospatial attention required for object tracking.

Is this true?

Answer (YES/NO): NO